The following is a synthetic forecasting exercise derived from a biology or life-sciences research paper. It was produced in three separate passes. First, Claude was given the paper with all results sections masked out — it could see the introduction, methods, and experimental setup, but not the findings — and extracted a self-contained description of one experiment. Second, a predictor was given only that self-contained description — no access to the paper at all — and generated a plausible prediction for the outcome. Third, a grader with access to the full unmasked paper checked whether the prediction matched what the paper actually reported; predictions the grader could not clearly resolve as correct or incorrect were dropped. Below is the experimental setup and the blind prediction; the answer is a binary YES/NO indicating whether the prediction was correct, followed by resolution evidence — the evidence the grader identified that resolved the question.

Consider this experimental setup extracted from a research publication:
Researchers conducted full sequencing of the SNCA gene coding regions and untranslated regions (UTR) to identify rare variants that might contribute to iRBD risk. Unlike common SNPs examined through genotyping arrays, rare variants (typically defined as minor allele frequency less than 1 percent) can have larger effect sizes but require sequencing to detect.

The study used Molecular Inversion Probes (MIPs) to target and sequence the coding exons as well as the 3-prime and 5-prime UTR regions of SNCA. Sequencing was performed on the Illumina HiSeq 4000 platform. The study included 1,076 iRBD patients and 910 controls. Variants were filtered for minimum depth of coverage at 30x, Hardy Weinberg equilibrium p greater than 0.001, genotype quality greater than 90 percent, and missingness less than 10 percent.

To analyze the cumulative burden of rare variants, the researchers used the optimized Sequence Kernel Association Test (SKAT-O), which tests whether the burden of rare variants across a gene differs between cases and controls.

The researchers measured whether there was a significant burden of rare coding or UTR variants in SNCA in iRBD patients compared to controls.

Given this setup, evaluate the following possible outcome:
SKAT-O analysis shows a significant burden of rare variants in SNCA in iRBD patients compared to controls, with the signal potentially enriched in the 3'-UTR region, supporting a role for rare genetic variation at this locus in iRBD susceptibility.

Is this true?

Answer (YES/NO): NO